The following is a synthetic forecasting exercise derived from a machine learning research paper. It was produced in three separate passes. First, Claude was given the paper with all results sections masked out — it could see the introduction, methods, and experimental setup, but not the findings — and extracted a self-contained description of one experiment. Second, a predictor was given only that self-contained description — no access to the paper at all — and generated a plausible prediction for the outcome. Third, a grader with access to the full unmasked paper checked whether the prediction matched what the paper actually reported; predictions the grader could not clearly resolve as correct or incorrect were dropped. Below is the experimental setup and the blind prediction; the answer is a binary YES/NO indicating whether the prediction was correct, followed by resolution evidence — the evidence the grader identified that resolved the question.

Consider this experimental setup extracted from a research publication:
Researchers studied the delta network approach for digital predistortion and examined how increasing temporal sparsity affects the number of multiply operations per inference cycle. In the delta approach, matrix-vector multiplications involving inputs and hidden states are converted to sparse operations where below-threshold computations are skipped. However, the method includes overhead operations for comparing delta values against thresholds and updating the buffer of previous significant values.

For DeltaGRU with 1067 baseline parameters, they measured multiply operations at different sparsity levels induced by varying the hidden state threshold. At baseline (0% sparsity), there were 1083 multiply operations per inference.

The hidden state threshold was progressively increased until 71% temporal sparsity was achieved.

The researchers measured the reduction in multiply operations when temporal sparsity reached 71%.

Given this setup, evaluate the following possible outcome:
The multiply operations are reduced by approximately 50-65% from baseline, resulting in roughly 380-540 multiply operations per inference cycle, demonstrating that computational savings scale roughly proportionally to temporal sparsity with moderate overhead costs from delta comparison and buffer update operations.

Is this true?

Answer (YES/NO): YES